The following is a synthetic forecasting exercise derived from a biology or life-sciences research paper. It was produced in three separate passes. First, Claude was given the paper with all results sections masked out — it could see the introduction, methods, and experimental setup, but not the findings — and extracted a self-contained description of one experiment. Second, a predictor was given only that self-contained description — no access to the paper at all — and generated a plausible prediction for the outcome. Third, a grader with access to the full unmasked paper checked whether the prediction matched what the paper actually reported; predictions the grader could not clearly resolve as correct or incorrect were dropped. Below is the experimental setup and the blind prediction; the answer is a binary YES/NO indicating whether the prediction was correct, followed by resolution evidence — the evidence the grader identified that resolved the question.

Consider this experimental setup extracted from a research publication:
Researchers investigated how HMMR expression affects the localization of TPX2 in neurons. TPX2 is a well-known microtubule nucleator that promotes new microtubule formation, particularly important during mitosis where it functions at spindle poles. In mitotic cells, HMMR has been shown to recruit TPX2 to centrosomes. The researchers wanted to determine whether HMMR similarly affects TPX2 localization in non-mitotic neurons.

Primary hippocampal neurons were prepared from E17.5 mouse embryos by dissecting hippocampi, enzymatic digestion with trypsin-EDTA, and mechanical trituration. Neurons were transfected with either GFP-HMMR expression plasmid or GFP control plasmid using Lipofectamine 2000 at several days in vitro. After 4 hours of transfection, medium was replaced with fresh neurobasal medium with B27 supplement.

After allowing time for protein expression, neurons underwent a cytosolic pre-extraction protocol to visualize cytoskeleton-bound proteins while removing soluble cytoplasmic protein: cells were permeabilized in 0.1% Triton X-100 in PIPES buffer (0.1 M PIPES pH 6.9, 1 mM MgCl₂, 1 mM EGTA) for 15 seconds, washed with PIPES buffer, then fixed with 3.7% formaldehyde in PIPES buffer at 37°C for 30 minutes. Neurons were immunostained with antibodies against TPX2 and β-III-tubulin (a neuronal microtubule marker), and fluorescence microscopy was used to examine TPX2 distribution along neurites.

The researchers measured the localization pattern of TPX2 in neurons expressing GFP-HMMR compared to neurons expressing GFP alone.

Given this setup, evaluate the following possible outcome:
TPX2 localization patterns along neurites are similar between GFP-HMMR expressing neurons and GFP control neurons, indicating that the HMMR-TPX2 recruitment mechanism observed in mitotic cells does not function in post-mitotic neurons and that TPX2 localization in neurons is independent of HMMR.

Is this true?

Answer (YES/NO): NO